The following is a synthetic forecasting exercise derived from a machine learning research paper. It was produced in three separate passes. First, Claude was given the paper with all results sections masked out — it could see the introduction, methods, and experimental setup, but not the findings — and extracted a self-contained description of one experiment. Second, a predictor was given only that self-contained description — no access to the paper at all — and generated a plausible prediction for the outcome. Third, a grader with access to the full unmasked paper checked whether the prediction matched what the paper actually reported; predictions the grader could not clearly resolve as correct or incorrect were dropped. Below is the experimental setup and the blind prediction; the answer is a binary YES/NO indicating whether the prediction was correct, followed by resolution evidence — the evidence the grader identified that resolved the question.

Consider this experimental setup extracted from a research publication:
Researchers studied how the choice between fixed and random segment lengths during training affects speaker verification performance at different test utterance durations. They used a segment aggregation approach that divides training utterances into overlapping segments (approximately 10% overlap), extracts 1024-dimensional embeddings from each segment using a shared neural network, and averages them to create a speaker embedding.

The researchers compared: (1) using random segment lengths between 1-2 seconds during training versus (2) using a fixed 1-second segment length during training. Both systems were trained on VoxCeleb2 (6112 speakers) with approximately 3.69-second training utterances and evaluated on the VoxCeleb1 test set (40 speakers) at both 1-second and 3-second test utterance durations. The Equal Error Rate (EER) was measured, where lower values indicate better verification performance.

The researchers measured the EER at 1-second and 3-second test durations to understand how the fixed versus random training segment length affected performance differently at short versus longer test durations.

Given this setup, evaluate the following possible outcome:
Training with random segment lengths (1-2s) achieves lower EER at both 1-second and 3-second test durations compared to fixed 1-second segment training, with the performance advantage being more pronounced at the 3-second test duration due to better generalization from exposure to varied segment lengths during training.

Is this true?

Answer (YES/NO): NO